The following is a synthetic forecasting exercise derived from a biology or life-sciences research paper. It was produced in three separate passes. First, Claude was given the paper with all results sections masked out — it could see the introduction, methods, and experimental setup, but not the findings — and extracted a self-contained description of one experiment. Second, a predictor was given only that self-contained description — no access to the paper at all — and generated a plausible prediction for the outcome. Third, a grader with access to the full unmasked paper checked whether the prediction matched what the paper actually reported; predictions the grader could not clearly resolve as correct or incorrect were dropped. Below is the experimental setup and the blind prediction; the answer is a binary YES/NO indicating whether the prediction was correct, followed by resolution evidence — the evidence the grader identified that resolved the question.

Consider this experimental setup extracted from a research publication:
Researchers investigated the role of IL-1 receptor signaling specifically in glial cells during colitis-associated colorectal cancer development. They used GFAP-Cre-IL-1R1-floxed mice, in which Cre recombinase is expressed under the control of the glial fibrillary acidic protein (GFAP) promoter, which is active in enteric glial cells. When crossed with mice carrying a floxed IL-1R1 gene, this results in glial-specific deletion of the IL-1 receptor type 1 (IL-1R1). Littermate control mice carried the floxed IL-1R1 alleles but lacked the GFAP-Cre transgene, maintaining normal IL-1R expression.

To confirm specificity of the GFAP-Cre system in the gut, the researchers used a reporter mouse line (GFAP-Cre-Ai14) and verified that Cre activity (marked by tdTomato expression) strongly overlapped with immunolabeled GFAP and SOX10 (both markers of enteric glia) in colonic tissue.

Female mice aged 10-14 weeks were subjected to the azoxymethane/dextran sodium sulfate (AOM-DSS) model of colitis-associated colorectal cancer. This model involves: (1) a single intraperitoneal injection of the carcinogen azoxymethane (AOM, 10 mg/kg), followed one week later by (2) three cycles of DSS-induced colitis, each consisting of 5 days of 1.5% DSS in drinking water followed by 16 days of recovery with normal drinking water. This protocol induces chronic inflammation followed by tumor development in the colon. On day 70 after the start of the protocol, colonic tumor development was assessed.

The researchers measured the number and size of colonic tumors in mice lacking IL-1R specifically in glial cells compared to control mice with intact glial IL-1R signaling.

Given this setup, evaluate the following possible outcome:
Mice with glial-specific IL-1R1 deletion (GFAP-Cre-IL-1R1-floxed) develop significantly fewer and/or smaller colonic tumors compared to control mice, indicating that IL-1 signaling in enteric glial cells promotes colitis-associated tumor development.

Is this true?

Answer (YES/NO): YES